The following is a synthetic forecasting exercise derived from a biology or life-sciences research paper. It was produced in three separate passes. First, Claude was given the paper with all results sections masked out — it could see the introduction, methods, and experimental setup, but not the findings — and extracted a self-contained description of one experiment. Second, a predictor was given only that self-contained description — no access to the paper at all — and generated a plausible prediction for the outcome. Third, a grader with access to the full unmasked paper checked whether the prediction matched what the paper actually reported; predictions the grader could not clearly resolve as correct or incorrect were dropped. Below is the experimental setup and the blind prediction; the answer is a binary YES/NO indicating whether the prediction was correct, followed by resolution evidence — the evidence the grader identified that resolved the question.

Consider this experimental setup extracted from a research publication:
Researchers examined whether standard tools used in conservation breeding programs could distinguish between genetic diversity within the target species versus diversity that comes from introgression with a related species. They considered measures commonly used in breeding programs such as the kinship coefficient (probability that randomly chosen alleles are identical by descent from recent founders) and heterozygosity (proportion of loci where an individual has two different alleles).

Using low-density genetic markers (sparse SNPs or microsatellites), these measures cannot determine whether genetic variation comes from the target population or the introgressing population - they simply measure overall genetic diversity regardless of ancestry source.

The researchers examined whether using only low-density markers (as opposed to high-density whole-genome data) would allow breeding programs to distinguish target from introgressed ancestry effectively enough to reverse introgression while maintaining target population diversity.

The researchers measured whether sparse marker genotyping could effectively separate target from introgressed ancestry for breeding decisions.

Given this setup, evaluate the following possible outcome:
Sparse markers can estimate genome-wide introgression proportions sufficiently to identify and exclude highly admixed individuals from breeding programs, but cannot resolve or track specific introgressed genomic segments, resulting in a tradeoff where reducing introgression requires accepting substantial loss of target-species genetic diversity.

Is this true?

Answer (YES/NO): YES